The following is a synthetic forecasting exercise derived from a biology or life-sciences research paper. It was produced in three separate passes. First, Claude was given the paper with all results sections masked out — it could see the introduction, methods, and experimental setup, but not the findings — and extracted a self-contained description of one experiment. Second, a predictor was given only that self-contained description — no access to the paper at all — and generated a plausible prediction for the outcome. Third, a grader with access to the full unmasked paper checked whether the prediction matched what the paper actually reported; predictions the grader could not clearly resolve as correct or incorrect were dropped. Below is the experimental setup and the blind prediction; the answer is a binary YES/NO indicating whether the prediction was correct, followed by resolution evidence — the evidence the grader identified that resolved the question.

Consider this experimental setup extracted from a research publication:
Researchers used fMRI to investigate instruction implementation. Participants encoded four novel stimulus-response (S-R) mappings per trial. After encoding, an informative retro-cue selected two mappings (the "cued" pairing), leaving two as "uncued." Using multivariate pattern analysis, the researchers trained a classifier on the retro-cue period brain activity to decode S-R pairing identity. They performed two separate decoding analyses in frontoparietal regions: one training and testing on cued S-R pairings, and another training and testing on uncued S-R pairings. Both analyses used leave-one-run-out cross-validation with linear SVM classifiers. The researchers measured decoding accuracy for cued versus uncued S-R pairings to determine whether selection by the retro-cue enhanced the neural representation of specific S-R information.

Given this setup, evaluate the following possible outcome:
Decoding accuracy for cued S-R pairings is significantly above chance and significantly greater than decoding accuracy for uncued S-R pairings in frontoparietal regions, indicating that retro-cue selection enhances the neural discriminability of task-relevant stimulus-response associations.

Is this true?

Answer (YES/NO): YES